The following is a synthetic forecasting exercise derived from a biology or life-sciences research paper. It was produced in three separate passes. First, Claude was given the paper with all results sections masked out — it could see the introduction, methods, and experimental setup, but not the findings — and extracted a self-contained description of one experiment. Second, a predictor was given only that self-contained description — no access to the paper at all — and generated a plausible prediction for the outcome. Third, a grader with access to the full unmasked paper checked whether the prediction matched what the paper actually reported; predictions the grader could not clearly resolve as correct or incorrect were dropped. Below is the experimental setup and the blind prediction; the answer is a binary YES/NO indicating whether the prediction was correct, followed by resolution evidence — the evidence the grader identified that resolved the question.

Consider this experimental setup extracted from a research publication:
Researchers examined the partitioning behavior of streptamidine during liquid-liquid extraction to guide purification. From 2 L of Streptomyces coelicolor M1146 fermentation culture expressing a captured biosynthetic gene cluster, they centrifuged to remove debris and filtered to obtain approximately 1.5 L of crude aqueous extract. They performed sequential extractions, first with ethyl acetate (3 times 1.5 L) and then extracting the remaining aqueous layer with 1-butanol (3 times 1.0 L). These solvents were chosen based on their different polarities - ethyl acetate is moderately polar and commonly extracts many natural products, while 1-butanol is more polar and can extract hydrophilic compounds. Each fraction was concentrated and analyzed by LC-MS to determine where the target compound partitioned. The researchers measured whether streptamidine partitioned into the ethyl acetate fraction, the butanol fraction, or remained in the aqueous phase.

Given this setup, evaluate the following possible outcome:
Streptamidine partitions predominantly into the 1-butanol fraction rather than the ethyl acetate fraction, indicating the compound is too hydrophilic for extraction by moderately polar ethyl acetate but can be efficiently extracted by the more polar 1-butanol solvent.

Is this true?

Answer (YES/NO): NO